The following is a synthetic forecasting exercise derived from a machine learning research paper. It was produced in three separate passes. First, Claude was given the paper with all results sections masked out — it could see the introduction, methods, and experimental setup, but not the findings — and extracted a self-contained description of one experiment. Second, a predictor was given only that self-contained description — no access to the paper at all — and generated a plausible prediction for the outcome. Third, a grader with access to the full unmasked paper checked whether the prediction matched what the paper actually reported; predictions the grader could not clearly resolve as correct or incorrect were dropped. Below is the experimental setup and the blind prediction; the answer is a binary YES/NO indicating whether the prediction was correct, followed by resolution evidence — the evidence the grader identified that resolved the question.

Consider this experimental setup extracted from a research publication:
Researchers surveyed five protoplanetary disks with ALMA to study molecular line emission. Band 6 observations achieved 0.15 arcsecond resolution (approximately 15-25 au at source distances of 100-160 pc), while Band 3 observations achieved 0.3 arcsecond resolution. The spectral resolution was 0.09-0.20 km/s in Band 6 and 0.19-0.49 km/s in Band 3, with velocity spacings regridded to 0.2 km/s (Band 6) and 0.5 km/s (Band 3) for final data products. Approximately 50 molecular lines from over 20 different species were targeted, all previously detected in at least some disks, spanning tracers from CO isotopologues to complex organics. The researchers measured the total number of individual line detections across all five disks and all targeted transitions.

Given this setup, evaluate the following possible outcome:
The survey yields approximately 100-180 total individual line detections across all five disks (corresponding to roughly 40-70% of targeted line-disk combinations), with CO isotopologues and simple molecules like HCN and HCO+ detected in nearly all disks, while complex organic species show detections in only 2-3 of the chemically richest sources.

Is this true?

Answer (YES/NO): NO